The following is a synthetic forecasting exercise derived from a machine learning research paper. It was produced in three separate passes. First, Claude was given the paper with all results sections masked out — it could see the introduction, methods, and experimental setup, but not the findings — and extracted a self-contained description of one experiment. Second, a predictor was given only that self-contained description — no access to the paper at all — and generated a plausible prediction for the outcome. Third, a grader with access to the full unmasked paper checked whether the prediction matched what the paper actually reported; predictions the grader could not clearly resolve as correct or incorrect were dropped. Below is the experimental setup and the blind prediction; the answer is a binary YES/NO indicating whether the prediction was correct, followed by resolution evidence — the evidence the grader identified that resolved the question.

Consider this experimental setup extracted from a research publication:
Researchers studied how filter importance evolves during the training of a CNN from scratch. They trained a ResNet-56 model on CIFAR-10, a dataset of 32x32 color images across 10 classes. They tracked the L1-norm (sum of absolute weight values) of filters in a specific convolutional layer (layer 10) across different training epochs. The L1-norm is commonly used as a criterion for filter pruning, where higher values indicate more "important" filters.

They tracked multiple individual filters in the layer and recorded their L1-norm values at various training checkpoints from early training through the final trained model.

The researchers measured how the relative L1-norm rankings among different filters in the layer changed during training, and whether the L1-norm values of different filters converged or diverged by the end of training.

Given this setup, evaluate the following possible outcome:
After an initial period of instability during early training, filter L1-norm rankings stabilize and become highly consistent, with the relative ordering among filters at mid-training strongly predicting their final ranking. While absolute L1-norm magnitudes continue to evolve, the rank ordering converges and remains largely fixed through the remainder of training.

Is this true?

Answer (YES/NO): NO